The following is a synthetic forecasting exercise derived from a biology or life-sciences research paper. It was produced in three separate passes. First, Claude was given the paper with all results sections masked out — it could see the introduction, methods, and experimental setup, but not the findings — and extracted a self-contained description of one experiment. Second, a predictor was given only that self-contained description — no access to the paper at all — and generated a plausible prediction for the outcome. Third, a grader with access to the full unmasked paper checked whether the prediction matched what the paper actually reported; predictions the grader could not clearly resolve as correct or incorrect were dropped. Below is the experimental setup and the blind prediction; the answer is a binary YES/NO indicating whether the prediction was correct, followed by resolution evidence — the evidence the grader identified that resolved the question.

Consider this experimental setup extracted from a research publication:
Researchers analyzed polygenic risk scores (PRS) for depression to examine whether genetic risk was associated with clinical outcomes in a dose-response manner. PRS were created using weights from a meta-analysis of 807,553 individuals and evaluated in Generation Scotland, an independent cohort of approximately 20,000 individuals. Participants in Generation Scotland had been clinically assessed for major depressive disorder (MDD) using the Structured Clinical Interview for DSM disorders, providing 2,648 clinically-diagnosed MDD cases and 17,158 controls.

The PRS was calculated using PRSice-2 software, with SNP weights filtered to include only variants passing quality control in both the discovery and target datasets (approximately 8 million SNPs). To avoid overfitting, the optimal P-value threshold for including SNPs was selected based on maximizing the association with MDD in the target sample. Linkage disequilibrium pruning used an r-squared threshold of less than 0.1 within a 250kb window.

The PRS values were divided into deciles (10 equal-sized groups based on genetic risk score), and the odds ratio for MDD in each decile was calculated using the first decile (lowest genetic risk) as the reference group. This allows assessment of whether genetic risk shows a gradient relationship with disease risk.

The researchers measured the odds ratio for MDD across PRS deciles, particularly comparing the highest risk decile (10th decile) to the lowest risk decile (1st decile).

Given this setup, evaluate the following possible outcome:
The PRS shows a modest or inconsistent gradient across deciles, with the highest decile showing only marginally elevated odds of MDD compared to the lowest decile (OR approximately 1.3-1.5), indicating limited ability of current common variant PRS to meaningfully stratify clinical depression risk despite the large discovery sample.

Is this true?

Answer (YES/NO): NO